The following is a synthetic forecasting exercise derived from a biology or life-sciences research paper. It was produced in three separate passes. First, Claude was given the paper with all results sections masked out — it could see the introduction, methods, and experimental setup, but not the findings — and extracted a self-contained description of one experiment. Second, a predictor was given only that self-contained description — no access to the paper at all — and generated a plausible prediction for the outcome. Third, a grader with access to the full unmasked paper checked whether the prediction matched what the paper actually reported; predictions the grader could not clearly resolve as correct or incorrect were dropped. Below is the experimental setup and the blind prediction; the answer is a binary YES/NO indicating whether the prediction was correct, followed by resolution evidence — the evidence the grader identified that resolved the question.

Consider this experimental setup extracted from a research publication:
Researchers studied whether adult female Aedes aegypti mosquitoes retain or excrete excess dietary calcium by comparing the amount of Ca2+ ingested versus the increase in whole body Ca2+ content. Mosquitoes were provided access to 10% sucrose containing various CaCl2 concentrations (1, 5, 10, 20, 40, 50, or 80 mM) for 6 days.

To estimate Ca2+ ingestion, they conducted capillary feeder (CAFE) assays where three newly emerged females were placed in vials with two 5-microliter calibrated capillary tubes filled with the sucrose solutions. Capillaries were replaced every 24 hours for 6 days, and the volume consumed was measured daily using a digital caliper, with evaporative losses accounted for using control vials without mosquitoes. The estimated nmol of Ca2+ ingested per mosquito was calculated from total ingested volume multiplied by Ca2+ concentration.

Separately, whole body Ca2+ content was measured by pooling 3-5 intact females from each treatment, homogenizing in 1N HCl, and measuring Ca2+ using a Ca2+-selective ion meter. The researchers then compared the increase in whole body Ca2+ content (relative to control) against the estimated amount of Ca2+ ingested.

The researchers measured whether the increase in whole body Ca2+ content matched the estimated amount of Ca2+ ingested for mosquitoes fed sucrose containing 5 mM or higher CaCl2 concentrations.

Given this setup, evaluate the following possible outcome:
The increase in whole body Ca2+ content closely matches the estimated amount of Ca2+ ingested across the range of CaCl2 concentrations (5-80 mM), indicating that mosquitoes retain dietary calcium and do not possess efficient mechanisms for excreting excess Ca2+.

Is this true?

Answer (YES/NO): NO